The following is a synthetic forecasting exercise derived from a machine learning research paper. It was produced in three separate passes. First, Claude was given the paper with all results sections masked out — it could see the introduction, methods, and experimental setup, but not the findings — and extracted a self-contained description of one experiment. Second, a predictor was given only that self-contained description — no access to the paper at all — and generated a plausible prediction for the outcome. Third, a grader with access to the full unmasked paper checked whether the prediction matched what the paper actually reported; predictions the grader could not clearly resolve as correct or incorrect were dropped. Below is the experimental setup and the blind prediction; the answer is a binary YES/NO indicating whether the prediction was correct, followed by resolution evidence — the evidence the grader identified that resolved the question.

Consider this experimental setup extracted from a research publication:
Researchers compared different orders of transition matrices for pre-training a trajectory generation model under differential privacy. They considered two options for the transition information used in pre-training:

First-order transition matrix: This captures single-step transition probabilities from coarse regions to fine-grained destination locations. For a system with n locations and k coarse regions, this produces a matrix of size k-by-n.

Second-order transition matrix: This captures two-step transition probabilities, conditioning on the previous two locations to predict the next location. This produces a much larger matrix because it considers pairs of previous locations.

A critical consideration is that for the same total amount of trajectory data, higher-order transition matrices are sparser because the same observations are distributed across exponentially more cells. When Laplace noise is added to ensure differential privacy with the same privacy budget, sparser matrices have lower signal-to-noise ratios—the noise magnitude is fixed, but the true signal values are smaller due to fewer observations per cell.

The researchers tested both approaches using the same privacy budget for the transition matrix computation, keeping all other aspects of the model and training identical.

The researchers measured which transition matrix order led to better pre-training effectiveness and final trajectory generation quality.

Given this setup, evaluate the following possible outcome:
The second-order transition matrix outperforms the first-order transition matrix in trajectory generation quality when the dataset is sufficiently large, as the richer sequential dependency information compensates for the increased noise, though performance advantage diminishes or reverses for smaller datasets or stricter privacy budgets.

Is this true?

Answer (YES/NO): NO